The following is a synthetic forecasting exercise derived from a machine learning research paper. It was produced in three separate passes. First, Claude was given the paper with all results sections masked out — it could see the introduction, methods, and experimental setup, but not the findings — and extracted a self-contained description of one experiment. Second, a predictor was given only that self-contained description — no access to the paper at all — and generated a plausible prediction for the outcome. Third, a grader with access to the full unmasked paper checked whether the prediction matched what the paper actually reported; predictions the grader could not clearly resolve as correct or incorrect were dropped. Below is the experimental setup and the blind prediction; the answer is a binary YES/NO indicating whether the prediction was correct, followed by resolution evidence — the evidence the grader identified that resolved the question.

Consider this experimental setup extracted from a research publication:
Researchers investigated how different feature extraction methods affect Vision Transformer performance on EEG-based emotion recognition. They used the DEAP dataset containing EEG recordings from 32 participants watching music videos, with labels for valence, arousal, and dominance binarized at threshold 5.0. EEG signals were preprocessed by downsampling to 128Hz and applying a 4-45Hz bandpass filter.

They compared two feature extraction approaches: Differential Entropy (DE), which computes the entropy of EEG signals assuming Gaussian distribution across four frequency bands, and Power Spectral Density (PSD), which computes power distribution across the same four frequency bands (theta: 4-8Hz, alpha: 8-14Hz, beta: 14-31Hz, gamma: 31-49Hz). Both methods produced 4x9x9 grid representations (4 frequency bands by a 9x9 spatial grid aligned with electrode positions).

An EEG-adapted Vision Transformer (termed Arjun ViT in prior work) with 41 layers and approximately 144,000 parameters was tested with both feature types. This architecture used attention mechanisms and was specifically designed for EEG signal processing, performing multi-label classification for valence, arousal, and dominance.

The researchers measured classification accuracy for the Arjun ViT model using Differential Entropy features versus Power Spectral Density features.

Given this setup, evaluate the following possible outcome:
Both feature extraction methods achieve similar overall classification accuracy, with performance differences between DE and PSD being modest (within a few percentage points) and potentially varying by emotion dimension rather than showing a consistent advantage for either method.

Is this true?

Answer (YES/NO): NO